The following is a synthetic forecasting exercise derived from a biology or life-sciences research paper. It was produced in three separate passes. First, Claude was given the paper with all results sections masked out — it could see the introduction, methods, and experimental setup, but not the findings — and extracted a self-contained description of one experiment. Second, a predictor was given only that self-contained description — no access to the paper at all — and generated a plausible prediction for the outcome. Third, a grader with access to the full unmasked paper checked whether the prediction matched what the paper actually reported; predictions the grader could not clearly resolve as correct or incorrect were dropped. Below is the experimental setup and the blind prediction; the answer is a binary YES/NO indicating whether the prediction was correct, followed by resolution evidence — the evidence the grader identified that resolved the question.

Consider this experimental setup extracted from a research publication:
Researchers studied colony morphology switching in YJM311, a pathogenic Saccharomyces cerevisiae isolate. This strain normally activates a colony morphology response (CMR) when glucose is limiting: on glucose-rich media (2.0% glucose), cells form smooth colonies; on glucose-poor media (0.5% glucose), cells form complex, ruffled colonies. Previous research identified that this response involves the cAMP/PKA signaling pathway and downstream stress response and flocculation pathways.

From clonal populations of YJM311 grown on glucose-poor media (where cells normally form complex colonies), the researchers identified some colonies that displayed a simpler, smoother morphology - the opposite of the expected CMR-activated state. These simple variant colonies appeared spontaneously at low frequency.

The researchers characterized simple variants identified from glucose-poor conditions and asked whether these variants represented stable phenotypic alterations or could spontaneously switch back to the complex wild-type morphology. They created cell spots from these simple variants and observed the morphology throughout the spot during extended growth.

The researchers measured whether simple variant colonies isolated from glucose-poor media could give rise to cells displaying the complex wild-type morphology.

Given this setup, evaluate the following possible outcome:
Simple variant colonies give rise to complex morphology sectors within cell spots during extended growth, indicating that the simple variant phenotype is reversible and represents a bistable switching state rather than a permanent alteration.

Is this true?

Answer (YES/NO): YES